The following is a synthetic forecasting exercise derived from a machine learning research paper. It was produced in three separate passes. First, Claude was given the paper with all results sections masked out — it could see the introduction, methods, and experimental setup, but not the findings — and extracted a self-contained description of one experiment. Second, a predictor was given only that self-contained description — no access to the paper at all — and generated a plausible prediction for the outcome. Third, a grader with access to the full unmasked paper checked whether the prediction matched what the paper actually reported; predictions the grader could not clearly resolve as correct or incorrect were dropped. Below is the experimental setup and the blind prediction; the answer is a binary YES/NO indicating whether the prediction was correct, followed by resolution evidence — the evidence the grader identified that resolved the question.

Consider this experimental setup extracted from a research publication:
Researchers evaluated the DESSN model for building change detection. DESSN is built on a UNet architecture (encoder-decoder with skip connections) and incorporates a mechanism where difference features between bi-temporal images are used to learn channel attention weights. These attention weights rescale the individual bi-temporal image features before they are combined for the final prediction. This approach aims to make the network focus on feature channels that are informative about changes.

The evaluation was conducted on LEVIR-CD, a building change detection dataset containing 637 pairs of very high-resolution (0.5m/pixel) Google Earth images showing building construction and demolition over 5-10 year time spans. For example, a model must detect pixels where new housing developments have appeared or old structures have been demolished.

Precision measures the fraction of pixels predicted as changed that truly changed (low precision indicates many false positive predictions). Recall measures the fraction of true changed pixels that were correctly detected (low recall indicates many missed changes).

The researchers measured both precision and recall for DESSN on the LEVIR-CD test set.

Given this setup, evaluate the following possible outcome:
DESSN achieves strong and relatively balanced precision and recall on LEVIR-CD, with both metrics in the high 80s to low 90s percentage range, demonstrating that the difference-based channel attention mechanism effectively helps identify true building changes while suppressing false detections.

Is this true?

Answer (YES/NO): YES